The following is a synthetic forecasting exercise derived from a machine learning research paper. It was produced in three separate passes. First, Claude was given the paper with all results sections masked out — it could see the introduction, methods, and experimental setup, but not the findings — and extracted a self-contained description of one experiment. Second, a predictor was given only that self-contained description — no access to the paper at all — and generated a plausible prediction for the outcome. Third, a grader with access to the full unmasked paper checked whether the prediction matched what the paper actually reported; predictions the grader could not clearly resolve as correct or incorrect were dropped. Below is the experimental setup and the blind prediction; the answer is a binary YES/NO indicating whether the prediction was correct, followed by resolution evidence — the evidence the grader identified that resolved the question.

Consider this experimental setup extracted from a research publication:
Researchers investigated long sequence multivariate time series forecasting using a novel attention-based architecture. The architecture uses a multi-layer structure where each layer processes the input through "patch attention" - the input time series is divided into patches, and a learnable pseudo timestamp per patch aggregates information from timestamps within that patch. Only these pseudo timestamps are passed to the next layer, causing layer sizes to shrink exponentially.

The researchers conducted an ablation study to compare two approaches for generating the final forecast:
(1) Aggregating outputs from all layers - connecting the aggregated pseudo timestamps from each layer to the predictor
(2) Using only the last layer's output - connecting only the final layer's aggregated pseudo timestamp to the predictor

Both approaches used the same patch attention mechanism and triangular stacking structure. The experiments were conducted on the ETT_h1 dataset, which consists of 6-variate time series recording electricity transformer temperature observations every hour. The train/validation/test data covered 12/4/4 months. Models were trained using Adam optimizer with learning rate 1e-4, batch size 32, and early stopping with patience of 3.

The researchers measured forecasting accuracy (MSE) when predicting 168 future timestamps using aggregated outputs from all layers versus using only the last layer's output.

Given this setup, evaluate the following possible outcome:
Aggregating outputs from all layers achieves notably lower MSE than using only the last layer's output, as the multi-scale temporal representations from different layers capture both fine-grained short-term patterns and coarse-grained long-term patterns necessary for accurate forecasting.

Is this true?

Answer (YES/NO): YES